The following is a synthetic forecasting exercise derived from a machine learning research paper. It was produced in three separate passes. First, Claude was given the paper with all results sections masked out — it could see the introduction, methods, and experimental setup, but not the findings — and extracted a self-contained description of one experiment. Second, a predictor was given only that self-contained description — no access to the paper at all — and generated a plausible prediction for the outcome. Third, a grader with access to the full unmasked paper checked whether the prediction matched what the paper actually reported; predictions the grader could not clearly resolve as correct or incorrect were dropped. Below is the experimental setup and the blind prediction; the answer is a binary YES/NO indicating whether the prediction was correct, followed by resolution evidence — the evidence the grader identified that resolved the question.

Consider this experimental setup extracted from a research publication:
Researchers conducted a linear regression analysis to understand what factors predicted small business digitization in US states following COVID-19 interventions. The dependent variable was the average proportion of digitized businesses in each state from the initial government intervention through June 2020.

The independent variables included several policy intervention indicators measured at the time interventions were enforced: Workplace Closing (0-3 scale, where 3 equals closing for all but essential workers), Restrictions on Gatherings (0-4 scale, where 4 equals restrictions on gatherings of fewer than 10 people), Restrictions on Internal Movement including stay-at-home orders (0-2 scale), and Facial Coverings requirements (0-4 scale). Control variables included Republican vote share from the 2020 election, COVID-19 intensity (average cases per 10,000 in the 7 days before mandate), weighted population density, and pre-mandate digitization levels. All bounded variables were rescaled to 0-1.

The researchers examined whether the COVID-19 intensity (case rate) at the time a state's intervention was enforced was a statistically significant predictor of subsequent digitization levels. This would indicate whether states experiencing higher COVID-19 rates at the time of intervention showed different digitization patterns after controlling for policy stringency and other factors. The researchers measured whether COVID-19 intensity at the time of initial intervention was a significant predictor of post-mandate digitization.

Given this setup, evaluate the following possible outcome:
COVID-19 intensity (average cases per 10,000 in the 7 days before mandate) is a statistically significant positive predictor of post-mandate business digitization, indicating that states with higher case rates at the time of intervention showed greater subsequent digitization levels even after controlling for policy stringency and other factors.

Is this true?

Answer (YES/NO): YES